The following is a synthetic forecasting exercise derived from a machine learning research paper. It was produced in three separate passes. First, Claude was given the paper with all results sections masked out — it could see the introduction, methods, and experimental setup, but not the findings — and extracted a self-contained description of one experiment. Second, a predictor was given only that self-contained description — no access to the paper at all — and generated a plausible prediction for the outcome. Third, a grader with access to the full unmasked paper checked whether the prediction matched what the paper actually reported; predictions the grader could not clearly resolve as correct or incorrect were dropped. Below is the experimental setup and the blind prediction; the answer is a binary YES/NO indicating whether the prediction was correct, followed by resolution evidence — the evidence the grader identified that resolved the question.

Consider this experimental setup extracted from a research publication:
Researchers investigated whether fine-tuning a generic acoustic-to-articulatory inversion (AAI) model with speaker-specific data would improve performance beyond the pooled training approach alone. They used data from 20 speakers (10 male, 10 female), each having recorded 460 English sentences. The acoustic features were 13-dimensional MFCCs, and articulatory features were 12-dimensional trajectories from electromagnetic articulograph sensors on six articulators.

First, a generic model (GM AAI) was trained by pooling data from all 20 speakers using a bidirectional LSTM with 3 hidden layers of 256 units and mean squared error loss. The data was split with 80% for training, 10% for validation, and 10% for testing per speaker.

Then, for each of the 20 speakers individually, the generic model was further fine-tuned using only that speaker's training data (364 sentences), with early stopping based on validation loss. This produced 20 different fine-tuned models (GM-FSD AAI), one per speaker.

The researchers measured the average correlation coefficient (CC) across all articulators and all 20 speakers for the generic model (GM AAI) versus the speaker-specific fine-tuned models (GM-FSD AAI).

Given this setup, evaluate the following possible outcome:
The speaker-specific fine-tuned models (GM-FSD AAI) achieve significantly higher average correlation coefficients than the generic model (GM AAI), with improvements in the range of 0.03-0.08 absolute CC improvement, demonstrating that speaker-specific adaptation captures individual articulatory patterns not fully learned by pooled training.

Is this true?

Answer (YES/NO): NO